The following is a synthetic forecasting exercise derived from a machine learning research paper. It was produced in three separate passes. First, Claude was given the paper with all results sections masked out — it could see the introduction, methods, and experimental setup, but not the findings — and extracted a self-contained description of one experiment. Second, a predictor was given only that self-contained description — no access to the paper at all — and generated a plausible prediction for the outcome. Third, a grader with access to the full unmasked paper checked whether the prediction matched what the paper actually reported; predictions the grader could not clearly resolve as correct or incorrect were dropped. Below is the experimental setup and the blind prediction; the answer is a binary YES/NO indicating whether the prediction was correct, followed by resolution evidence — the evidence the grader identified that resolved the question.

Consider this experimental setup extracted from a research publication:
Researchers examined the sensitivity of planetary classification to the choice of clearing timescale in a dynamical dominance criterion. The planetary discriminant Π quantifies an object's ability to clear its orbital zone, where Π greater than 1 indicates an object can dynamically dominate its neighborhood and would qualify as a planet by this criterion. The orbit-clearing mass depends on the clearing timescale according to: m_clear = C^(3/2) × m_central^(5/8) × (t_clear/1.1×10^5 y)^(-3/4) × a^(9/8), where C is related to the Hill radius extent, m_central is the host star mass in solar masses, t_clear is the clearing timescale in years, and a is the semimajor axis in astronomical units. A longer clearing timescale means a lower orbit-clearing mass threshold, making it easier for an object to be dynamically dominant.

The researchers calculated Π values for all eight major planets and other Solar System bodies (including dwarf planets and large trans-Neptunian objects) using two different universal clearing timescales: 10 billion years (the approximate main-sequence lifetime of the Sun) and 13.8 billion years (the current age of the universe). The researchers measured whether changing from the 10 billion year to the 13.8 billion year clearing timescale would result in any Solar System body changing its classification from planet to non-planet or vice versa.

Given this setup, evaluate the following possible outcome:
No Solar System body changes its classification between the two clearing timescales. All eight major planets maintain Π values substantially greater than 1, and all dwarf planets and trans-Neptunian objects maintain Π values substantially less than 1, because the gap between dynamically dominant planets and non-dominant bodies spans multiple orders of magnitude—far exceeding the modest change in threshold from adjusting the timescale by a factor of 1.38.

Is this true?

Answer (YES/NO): YES